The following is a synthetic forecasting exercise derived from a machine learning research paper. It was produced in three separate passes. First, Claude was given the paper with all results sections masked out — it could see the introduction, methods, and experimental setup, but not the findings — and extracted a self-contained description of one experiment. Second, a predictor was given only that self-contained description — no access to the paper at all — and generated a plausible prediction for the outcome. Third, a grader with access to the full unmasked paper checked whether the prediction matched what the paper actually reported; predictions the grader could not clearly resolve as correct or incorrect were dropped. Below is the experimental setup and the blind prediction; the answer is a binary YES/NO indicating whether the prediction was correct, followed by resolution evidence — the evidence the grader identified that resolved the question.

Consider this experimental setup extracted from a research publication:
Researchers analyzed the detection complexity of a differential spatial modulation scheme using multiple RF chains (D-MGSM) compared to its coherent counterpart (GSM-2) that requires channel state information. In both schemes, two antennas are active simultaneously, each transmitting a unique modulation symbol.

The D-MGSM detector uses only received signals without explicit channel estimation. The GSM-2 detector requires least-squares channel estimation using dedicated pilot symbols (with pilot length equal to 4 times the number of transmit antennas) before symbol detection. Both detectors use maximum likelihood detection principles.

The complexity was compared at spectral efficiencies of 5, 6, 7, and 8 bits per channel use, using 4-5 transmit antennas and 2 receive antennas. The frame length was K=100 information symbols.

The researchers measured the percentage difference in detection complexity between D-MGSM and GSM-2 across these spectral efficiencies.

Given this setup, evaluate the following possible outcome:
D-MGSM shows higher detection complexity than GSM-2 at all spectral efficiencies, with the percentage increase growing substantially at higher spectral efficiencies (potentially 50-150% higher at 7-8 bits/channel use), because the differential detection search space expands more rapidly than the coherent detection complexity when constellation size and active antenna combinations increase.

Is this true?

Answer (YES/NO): NO